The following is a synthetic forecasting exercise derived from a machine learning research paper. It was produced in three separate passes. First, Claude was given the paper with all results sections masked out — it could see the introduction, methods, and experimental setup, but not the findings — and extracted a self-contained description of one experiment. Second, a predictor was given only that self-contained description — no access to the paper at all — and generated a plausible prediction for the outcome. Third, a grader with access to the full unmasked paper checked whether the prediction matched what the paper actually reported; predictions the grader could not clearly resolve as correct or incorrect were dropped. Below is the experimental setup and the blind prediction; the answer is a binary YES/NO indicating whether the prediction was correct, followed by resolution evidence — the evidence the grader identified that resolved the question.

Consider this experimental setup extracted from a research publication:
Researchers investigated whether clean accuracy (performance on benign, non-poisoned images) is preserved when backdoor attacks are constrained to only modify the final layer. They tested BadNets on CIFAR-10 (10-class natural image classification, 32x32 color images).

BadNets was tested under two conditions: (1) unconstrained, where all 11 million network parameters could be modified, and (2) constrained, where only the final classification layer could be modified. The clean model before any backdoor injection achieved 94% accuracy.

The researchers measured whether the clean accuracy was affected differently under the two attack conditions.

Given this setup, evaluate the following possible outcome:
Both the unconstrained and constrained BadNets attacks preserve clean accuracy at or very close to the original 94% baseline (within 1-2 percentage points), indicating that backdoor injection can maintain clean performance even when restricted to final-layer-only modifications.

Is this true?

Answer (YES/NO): YES